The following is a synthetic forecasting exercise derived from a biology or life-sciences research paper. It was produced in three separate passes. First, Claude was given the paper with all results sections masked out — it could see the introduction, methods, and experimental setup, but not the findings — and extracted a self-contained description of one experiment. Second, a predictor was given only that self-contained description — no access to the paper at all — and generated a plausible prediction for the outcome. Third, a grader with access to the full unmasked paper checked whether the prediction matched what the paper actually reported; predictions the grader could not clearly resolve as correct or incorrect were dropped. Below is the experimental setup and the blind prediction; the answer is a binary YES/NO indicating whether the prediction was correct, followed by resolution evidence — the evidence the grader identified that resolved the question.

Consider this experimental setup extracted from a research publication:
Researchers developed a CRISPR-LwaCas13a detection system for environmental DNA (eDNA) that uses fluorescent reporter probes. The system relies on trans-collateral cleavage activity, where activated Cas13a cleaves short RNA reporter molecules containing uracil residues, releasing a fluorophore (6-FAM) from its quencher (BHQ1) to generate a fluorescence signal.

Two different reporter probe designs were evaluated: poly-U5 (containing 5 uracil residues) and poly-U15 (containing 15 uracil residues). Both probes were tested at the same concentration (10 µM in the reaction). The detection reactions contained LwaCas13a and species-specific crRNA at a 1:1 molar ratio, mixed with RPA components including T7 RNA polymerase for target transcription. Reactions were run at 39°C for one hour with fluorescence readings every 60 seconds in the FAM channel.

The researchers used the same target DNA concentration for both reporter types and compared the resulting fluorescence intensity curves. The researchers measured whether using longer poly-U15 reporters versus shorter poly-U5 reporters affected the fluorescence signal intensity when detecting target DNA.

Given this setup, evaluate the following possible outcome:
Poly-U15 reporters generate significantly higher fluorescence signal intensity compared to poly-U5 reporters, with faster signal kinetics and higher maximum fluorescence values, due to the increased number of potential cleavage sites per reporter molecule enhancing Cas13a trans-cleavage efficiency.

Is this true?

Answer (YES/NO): NO